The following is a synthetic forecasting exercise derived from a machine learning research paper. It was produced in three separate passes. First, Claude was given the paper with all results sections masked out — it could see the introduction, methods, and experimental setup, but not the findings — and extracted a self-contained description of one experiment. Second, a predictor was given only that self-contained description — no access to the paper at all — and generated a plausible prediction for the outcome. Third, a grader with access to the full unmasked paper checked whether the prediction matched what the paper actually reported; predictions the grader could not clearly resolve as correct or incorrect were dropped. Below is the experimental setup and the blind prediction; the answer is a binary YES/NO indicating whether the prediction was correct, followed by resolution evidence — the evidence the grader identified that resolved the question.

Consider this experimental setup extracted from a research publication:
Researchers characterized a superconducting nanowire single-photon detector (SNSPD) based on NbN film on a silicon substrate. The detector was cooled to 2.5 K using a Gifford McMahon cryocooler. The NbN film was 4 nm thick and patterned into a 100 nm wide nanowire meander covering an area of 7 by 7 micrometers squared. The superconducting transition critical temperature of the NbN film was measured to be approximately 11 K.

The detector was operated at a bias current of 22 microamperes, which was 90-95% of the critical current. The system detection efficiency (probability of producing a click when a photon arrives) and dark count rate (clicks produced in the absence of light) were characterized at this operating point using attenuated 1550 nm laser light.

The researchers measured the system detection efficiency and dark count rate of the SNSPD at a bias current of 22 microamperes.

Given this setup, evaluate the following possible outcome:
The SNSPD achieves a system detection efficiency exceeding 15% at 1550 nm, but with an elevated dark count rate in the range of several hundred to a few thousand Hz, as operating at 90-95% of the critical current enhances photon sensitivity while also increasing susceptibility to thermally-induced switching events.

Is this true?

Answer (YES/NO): NO